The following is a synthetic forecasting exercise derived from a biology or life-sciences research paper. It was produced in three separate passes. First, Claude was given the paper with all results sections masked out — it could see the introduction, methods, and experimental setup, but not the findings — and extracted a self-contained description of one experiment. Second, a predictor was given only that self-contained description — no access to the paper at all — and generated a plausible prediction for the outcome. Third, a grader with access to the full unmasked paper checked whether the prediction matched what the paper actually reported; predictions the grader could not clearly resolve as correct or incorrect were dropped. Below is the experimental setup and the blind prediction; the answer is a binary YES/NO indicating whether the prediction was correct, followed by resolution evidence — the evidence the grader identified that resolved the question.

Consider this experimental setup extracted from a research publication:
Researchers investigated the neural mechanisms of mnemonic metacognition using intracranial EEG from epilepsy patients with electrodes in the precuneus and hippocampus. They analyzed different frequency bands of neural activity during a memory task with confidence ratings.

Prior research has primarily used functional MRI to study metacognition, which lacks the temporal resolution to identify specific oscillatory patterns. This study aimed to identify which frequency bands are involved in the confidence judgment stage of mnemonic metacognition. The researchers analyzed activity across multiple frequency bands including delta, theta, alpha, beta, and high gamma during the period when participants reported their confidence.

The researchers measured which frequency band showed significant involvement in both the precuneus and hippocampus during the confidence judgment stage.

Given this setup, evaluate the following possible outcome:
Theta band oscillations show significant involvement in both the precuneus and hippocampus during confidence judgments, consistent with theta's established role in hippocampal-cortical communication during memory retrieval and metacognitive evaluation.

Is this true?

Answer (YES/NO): NO